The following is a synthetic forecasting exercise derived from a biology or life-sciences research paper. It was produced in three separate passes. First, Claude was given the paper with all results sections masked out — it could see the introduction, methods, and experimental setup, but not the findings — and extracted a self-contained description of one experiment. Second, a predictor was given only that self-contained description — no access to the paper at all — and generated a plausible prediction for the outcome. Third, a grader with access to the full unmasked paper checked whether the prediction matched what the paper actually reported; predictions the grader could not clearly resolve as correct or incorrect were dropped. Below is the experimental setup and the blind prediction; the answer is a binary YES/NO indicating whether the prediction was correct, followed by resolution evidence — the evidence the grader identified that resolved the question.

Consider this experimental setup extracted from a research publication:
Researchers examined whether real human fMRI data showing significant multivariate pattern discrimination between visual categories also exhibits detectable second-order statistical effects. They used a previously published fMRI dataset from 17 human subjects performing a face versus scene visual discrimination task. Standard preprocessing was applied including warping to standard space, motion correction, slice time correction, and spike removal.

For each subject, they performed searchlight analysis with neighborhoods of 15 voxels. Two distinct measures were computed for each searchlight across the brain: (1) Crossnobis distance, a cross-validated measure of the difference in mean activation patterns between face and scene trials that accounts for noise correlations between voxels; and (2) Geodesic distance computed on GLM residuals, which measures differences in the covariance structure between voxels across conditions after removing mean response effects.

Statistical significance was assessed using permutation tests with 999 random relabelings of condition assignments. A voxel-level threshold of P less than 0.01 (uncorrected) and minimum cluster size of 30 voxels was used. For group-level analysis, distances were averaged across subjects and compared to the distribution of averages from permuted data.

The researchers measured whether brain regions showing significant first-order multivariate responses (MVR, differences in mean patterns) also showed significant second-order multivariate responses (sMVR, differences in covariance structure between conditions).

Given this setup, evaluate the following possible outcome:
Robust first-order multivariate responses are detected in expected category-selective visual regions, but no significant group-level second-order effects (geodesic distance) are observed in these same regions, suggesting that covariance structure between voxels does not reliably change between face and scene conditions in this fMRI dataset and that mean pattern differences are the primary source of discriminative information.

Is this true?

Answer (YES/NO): YES